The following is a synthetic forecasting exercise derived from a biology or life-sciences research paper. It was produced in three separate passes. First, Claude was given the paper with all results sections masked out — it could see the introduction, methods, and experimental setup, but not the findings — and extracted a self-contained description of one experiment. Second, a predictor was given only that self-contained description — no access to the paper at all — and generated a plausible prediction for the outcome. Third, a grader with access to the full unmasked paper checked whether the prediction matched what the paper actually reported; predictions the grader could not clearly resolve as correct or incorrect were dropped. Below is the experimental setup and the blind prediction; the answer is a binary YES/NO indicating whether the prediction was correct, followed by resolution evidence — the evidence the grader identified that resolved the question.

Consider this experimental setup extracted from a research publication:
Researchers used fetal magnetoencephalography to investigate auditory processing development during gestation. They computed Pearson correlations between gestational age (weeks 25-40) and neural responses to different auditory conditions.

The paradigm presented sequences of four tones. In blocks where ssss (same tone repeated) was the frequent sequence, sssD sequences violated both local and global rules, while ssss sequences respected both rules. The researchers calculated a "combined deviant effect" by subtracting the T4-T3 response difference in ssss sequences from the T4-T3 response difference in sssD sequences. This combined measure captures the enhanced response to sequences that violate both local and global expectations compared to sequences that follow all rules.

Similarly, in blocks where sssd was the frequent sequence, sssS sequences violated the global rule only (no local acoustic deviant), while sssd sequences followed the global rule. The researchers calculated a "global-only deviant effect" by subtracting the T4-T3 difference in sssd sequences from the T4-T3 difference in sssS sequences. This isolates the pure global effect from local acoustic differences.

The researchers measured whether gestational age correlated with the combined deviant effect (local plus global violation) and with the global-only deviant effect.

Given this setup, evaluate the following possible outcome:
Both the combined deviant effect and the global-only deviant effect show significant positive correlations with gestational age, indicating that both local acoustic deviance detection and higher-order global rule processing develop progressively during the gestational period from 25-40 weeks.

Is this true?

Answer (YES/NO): NO